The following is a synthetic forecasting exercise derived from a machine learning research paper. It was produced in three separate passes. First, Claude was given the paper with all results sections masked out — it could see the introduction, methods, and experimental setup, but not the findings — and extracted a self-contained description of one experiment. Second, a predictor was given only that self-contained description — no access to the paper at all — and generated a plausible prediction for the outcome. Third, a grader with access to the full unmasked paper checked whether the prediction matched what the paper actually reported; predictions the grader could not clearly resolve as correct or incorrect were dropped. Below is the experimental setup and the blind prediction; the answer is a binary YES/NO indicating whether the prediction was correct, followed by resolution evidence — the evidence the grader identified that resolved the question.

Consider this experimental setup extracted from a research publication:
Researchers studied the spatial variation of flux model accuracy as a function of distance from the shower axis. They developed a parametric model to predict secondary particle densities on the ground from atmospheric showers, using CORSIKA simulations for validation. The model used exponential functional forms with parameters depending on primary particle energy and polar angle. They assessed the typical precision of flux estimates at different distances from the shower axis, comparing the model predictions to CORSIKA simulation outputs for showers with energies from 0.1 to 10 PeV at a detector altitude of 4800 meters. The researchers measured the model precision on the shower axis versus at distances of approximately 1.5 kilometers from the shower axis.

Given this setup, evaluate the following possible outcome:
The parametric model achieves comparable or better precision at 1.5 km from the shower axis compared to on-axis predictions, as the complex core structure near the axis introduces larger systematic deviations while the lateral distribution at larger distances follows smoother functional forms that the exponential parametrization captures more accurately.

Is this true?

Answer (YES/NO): NO